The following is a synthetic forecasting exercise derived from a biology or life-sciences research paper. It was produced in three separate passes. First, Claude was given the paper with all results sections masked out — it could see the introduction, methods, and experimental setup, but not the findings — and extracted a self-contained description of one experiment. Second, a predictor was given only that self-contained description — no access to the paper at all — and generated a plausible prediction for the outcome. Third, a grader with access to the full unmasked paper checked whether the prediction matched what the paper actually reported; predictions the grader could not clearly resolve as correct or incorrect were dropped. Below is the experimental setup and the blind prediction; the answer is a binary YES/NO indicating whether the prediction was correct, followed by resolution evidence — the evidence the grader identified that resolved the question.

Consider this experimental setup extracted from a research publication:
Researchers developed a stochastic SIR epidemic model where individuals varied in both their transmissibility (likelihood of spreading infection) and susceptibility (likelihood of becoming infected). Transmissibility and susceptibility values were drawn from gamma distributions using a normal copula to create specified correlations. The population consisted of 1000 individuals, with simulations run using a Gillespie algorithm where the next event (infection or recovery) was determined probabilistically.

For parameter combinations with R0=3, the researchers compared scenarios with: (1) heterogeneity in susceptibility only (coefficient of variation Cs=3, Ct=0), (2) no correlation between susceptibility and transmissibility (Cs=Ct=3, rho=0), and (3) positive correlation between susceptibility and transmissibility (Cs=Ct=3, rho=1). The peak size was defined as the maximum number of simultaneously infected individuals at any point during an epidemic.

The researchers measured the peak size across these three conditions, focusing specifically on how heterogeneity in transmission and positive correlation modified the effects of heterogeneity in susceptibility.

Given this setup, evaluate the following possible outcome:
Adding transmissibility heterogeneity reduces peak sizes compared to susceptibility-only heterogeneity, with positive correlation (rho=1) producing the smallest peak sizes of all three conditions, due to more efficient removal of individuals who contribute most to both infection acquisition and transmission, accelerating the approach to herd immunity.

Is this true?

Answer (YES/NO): NO